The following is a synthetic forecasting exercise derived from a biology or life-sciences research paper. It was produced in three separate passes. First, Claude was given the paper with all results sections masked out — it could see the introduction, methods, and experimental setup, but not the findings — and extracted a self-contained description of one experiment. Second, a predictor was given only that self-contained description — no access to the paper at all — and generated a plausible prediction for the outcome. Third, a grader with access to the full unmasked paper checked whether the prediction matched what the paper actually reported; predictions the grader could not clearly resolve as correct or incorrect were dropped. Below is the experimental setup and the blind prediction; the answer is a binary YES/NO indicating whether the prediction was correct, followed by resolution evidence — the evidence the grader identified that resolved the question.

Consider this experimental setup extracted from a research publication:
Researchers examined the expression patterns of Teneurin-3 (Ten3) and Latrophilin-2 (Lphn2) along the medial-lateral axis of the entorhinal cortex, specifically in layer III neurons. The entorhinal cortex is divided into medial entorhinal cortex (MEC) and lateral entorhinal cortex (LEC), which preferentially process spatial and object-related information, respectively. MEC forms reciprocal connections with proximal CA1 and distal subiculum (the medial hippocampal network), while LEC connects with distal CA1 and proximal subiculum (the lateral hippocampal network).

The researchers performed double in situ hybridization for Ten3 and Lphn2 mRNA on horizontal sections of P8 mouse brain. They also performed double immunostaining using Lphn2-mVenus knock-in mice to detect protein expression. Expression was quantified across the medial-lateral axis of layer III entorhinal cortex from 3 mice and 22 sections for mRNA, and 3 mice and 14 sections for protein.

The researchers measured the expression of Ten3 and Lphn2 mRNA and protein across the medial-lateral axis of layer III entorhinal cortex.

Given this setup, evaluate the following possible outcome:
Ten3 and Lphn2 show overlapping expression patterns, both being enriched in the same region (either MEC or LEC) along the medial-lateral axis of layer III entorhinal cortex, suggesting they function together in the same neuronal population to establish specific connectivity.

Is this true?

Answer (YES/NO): NO